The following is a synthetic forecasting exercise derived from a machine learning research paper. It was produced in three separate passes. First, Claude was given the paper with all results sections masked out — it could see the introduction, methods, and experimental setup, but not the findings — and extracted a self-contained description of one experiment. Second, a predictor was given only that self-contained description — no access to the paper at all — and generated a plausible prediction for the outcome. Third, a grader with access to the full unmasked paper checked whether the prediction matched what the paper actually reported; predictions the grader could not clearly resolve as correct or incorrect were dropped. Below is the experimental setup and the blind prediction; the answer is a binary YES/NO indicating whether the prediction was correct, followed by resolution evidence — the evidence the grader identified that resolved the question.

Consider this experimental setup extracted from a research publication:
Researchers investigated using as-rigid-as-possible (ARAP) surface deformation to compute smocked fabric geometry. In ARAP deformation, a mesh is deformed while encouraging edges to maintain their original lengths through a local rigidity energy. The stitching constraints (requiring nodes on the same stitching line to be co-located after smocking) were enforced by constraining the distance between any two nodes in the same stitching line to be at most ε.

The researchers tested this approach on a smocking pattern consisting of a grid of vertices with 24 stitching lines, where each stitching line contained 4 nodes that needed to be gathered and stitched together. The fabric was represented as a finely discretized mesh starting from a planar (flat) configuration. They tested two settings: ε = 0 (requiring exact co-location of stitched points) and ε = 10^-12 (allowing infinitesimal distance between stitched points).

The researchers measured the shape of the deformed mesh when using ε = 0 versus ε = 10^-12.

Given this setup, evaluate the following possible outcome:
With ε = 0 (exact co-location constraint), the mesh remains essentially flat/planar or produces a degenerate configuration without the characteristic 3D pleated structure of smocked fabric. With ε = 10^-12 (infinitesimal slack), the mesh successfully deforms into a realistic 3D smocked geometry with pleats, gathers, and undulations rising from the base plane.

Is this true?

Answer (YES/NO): NO